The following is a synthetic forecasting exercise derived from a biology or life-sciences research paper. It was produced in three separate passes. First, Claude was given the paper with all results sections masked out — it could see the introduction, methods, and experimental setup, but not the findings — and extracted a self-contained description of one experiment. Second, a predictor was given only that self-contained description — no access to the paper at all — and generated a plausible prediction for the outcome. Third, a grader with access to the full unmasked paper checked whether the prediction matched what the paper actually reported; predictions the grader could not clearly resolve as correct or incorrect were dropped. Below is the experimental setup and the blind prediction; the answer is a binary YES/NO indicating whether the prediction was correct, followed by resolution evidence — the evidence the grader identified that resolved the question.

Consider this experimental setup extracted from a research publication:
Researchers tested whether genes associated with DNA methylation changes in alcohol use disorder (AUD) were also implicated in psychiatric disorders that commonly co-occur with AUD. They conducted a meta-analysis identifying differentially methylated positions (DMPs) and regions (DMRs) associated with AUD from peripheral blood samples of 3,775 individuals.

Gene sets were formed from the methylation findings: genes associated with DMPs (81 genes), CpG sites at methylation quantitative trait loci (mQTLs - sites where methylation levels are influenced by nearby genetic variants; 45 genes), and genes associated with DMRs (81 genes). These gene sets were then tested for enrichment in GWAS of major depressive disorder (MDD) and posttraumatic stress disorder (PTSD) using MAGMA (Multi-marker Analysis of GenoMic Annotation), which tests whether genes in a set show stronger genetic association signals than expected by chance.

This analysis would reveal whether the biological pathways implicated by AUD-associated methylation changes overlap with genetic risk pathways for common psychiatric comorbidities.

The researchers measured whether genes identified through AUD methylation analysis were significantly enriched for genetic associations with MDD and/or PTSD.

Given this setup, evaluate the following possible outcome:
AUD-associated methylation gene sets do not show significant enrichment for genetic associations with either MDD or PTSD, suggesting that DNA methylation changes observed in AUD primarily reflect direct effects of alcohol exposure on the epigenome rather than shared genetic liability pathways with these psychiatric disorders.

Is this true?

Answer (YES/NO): YES